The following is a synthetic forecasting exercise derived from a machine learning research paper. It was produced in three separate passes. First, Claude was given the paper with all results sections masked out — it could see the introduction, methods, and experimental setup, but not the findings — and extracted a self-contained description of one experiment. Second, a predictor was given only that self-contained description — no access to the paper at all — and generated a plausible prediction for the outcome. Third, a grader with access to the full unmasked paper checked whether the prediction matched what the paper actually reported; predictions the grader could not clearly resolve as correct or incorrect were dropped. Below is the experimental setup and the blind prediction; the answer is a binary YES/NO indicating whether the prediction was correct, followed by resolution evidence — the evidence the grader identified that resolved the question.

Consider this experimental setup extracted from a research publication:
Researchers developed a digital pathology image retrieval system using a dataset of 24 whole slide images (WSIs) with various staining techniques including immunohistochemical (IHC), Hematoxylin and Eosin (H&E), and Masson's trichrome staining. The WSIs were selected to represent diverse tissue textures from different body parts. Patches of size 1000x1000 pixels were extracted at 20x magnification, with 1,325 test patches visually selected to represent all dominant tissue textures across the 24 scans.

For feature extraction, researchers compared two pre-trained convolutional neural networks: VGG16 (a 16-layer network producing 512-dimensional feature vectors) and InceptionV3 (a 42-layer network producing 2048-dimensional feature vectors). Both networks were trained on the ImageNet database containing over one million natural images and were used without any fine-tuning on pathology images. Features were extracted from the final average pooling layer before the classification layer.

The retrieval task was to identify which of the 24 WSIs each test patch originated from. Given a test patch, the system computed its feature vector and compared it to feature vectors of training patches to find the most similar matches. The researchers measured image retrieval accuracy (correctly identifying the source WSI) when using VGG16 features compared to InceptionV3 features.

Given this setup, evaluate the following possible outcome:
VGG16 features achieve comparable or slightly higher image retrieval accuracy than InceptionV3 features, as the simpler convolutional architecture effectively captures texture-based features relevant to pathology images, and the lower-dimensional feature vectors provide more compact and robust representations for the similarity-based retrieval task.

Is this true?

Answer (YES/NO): NO